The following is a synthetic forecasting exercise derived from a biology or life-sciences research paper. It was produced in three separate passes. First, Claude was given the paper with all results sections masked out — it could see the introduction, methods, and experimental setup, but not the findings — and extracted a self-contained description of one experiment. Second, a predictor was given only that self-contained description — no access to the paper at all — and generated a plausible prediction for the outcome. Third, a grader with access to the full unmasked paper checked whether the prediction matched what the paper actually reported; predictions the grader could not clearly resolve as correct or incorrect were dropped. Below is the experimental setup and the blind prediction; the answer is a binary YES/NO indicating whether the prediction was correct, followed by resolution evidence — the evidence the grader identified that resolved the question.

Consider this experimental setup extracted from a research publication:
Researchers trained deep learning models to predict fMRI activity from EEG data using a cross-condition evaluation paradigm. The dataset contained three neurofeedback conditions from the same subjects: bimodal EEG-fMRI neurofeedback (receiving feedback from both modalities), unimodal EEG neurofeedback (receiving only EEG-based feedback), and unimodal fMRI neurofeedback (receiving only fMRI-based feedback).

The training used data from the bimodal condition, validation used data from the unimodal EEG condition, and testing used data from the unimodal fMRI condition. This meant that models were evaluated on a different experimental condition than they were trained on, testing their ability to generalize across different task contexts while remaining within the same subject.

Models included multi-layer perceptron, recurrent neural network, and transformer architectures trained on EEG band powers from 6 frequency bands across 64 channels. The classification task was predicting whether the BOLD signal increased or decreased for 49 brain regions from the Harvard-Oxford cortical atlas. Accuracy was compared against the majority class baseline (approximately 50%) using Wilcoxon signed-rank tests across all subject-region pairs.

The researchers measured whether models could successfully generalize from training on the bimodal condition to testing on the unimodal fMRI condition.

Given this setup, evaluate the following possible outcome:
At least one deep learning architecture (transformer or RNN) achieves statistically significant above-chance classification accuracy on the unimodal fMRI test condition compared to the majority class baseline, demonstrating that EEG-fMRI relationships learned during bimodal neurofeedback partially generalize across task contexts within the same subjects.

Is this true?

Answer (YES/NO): YES